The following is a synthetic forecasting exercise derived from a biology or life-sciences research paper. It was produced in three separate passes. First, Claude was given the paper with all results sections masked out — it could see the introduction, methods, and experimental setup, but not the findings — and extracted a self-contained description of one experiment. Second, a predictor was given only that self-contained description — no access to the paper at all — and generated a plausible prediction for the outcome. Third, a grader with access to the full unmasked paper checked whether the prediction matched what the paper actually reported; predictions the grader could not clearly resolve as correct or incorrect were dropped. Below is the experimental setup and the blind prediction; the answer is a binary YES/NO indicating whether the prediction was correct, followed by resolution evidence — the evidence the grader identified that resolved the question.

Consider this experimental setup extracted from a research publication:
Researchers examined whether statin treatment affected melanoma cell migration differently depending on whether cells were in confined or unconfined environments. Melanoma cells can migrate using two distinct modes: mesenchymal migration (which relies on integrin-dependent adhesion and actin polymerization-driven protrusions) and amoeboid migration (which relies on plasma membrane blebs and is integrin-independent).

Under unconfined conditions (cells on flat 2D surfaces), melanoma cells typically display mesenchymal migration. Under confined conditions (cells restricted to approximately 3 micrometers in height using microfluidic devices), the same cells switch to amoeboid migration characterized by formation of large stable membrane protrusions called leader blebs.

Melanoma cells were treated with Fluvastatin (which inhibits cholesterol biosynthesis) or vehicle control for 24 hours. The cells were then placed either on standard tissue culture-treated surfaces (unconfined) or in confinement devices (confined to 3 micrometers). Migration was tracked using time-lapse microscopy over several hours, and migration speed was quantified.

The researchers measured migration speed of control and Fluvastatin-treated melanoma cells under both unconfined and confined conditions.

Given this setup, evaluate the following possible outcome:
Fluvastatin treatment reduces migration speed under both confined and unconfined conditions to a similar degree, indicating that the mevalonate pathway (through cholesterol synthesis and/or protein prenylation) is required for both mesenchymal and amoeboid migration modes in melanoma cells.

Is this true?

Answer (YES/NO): NO